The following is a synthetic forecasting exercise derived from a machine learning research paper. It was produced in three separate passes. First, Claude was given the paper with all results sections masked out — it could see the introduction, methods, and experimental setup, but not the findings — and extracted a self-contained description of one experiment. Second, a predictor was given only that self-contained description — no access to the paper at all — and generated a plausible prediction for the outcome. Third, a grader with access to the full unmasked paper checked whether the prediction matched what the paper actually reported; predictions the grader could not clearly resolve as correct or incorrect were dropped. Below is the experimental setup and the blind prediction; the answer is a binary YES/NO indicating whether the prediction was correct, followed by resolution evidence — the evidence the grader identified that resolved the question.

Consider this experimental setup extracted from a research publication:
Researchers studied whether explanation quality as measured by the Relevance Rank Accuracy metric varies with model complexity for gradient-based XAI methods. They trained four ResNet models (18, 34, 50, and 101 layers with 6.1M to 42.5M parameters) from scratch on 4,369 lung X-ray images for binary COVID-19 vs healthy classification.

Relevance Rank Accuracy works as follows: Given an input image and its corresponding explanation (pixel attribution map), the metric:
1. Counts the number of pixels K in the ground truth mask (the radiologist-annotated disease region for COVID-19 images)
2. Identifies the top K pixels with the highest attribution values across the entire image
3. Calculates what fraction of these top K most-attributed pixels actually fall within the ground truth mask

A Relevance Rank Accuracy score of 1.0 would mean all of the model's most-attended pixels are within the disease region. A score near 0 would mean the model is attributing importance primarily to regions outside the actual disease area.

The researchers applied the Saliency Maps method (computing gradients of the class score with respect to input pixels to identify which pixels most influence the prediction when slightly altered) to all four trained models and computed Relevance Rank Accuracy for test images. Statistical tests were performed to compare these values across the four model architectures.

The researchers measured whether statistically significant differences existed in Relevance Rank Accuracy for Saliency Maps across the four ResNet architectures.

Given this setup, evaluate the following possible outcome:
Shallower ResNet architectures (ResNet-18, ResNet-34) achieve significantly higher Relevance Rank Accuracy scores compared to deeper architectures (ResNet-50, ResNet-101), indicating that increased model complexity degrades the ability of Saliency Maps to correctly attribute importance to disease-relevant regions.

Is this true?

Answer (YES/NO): NO